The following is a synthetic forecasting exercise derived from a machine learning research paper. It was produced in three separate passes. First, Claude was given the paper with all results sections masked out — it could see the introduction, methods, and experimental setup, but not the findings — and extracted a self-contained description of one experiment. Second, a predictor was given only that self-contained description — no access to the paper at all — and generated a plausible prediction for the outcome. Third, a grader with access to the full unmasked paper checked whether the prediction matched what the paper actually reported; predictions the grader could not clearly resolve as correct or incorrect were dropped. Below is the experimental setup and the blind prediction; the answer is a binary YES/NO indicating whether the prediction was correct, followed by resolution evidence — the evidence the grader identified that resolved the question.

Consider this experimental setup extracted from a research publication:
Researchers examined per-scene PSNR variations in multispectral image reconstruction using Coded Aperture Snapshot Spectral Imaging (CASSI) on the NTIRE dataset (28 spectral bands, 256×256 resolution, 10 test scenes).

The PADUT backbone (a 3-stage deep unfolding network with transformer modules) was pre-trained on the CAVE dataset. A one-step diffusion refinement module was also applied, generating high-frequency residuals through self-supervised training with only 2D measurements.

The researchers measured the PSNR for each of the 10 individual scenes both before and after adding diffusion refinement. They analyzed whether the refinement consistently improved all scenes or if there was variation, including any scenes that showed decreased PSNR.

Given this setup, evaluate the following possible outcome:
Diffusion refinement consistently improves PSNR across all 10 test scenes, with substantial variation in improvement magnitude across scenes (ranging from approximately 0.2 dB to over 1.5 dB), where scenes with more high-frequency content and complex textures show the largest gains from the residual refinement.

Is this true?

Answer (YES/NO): NO